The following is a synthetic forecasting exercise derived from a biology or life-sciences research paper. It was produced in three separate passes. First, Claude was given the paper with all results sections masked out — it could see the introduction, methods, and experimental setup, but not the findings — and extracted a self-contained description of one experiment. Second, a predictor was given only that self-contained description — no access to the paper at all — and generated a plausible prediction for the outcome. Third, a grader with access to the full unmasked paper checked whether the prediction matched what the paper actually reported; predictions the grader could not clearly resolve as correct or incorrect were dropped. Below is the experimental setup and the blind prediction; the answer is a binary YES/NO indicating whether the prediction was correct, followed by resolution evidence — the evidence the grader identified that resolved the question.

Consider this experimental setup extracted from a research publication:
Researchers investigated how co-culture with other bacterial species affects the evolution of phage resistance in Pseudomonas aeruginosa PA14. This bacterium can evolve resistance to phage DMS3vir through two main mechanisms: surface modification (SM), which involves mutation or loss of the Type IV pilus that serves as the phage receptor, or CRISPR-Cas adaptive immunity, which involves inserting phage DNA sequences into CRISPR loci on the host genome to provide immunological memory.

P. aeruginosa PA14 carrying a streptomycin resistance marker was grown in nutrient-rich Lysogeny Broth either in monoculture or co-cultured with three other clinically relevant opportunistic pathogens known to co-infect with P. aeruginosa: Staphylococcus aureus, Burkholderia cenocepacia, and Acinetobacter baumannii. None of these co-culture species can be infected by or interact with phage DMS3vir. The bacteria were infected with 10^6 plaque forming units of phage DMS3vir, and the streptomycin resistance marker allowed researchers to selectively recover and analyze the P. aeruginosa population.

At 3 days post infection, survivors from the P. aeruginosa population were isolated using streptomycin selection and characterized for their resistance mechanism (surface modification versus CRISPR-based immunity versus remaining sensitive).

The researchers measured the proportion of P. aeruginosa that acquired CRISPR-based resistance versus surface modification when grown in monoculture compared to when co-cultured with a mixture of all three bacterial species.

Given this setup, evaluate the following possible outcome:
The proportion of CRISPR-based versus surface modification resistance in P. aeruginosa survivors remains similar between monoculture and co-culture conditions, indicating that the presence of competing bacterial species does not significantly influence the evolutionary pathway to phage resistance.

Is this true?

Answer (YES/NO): NO